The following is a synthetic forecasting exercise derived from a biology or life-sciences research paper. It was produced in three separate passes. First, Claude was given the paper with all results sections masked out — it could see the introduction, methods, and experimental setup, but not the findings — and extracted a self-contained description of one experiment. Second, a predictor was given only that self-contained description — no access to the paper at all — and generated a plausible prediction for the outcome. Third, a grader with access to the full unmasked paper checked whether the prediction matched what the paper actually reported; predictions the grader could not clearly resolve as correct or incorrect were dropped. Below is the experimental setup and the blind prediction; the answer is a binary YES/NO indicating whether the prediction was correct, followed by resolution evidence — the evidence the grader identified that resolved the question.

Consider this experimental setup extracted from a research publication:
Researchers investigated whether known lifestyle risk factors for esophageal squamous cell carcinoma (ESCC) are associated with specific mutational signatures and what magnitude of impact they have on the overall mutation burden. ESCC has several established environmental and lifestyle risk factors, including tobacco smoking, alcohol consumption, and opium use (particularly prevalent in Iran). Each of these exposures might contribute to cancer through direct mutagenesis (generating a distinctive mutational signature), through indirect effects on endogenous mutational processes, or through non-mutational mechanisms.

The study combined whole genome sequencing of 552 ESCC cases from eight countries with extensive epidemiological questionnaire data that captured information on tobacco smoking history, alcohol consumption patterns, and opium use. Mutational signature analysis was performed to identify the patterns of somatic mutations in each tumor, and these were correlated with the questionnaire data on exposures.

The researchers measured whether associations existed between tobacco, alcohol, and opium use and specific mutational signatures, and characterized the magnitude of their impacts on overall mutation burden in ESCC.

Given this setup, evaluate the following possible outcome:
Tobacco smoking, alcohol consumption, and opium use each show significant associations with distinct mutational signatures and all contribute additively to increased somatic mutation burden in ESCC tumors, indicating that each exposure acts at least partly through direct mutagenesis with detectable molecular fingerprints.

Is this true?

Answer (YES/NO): NO